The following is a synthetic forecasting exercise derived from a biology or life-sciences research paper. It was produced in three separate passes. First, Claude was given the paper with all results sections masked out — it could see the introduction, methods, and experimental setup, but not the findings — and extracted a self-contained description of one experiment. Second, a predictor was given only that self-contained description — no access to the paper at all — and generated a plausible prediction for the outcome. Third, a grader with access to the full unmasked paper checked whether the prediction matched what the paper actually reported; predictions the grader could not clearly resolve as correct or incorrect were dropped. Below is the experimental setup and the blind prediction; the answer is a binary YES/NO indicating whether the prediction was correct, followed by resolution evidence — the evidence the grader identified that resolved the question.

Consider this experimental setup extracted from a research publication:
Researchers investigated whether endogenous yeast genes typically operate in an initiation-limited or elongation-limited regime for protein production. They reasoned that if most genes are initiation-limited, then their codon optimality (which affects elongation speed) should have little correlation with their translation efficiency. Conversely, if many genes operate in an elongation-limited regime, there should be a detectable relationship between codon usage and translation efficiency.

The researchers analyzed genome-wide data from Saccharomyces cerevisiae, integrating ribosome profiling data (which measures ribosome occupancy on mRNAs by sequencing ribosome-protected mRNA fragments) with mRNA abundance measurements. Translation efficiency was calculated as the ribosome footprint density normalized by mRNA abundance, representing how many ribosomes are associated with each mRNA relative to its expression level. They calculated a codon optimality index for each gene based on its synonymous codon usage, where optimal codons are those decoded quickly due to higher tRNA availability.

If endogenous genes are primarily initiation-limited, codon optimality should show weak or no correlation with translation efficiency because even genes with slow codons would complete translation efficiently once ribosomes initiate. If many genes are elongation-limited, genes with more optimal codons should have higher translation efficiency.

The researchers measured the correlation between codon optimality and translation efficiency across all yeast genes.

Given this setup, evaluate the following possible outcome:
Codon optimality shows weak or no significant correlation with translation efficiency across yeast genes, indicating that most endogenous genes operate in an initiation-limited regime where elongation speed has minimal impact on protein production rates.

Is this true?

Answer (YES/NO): NO